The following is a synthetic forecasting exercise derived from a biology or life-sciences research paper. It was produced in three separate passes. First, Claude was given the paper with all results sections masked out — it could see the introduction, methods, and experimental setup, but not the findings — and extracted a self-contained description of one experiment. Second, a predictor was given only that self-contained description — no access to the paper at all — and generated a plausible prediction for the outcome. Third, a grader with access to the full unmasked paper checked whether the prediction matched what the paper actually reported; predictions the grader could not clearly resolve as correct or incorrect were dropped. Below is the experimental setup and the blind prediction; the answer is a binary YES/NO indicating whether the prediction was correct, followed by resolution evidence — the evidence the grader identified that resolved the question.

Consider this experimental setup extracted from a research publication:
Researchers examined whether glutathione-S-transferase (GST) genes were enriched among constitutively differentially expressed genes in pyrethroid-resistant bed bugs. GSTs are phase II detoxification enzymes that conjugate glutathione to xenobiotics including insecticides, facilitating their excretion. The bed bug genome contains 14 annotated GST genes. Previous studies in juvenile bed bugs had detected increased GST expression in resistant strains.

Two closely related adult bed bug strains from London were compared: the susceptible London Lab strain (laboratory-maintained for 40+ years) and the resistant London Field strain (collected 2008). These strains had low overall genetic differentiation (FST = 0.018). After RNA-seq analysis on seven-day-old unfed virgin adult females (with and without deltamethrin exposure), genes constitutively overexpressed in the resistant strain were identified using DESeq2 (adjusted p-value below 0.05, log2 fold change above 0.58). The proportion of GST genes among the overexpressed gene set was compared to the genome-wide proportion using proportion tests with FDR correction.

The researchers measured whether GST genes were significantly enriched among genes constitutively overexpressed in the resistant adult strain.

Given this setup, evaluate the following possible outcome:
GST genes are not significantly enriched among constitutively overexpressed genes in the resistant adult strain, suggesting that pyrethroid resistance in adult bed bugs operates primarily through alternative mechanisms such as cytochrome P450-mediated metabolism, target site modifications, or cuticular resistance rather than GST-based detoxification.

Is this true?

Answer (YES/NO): YES